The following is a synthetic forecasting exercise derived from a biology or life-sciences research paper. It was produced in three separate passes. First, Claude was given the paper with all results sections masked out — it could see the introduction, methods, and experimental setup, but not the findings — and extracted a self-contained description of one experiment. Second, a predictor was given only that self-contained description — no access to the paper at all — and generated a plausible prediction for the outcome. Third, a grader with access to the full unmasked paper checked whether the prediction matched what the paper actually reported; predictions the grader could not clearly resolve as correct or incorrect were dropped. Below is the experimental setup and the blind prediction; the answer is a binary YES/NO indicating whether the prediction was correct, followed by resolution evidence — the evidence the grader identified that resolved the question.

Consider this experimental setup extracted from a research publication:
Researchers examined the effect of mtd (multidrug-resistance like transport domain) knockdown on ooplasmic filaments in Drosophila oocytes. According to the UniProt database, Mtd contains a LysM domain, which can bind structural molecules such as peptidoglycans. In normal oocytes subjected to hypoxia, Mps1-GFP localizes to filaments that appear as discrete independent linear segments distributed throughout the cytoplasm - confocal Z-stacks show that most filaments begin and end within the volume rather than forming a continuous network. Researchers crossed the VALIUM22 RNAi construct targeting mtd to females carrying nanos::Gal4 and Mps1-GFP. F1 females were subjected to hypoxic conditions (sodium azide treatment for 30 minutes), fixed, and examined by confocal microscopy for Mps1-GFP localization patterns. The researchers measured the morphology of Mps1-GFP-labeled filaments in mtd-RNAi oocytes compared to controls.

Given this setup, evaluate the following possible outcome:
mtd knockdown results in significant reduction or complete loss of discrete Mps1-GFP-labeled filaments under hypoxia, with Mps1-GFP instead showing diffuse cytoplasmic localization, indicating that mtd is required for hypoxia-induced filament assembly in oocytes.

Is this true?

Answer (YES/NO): NO